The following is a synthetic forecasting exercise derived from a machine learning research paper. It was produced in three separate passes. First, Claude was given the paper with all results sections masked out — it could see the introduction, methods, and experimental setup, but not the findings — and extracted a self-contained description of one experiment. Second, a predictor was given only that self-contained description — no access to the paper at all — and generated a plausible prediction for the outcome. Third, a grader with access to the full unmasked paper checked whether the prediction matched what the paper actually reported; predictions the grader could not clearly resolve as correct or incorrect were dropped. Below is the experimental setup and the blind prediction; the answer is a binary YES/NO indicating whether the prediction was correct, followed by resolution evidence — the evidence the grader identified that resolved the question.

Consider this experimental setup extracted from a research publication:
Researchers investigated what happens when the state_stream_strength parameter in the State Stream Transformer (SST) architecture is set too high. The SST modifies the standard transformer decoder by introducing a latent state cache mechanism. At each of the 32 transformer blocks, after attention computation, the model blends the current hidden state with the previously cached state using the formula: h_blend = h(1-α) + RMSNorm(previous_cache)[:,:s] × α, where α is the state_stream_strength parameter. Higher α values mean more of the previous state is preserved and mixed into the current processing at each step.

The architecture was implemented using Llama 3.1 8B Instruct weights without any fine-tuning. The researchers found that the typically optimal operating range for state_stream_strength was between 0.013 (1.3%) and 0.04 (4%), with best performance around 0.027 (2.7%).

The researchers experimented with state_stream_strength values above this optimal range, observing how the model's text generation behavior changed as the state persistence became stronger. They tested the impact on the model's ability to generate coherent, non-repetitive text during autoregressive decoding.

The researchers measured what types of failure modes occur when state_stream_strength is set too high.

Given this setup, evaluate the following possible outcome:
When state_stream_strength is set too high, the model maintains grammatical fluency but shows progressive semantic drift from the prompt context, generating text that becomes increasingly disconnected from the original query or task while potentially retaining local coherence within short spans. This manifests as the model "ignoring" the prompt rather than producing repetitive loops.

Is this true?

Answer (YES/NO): NO